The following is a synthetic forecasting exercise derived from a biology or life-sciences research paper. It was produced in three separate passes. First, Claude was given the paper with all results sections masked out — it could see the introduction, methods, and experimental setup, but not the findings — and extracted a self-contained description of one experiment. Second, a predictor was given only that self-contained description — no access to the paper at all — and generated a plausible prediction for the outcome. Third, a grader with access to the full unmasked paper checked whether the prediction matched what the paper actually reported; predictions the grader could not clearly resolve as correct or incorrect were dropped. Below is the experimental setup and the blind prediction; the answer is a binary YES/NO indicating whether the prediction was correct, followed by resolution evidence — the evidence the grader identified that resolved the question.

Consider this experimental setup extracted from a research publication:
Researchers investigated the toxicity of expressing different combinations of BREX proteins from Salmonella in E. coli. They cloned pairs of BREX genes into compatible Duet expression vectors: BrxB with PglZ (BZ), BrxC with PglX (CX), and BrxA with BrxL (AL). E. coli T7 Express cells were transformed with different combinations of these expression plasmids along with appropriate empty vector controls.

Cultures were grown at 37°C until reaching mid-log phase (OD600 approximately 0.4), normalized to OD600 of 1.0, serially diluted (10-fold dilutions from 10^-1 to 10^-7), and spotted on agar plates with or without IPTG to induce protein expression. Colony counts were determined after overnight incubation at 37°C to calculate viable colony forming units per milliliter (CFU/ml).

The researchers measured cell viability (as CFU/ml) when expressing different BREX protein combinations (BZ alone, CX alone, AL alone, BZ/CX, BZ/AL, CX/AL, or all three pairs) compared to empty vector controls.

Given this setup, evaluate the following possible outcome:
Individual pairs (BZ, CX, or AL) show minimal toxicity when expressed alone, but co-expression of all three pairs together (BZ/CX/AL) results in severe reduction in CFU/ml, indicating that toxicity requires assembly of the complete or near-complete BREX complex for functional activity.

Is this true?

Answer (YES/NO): NO